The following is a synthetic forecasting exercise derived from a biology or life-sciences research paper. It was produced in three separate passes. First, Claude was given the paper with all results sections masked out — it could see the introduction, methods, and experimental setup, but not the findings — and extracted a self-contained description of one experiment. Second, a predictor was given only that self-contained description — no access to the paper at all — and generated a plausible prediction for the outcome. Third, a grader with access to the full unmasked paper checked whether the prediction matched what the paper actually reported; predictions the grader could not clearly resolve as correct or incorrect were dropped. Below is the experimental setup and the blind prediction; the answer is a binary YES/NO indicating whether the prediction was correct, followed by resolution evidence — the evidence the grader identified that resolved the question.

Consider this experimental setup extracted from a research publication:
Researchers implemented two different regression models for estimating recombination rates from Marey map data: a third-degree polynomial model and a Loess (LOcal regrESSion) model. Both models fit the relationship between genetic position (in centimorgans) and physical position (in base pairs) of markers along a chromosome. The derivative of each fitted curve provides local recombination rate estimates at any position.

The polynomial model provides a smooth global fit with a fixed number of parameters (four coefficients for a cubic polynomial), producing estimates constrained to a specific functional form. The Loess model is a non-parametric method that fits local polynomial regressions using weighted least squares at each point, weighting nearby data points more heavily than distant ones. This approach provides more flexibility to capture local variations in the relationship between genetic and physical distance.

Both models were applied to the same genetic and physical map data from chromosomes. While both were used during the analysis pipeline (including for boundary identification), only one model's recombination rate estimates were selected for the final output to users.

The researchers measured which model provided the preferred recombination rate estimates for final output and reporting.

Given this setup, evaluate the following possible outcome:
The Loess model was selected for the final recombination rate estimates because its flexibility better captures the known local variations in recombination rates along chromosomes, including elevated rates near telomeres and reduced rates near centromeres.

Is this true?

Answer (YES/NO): YES